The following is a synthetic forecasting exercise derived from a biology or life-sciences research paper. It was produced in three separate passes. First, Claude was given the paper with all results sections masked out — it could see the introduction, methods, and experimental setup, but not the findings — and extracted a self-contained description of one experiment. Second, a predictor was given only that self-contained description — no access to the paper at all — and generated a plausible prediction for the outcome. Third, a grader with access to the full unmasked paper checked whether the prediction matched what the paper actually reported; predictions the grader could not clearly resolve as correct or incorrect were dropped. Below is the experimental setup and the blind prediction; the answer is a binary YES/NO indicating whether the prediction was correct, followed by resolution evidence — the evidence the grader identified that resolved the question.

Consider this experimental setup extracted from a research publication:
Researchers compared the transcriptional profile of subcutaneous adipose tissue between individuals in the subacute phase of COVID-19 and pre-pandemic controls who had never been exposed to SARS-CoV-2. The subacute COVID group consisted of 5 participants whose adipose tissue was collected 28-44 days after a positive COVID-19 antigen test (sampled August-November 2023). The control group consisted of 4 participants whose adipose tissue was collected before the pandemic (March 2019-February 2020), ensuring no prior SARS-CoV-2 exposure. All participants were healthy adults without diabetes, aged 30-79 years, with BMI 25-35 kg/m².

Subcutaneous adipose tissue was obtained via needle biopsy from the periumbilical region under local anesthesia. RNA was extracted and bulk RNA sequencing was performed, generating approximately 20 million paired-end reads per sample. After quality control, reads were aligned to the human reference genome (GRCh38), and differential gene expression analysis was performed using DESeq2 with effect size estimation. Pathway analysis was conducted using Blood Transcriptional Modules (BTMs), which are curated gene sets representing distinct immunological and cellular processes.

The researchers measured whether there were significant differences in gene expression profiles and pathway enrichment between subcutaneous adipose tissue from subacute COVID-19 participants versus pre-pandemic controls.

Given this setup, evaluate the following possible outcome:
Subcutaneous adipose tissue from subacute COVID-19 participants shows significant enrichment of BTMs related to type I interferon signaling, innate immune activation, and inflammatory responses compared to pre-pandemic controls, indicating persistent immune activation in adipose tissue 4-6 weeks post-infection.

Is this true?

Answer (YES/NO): NO